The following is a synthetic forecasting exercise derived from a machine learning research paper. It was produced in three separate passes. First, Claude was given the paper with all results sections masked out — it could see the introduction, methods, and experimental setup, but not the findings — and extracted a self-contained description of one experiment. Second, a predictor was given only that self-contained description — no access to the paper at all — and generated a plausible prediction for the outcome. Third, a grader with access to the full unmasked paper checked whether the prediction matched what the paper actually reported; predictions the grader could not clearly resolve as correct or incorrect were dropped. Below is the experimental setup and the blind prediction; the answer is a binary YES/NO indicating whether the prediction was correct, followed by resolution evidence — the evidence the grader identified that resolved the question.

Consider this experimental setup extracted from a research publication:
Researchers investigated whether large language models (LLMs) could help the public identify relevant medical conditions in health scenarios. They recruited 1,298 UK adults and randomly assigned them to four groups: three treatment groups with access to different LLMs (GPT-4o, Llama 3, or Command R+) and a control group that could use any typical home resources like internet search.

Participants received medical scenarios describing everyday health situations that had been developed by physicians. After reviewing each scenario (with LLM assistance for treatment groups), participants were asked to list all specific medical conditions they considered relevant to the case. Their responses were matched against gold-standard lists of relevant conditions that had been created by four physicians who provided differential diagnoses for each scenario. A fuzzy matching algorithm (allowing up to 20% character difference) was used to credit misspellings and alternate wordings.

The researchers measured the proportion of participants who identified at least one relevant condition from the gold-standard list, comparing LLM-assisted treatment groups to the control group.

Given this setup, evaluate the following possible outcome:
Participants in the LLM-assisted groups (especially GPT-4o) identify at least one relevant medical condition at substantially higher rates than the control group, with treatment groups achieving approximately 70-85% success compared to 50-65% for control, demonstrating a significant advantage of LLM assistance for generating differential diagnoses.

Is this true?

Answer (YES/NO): NO